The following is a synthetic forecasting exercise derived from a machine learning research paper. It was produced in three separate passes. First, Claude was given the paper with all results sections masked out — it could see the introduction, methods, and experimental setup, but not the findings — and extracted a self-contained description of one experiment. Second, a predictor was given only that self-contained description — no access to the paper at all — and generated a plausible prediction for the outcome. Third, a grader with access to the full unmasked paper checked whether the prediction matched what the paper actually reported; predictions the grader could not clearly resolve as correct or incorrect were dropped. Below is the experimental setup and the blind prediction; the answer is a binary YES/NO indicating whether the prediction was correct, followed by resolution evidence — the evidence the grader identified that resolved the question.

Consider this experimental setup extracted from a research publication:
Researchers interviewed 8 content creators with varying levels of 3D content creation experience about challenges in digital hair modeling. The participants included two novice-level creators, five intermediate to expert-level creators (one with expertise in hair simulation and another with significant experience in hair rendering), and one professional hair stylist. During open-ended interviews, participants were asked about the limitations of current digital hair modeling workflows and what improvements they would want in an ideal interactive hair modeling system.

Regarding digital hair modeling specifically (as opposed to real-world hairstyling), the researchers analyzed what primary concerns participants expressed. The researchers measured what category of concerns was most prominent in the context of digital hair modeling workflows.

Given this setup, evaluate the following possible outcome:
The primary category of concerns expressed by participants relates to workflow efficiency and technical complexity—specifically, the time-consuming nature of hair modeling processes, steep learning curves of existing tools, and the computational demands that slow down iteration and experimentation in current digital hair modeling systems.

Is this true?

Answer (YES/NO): NO